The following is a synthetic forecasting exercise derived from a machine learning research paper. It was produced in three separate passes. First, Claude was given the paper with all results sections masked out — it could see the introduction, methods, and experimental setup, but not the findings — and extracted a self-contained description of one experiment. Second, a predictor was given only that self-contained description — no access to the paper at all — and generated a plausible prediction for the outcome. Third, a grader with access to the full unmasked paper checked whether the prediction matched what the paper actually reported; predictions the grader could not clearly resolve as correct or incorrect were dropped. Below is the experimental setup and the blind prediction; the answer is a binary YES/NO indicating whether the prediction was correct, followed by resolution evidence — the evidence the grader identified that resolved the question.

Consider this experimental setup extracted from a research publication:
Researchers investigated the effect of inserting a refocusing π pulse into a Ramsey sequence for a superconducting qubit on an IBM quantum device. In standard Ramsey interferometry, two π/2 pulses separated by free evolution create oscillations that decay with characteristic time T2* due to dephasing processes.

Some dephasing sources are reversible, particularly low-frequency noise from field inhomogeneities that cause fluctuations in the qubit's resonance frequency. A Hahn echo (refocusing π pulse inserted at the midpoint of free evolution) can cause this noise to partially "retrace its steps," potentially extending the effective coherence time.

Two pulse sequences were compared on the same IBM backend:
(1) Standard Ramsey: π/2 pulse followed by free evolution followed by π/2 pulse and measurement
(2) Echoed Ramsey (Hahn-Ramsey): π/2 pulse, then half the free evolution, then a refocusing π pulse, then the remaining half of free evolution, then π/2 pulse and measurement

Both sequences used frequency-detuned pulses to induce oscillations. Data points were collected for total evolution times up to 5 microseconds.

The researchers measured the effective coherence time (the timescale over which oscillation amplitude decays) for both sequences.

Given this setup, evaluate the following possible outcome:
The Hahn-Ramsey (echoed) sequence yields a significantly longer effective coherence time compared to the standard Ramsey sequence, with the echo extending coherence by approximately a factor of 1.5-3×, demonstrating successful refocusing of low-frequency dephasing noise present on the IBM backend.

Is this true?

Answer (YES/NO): NO